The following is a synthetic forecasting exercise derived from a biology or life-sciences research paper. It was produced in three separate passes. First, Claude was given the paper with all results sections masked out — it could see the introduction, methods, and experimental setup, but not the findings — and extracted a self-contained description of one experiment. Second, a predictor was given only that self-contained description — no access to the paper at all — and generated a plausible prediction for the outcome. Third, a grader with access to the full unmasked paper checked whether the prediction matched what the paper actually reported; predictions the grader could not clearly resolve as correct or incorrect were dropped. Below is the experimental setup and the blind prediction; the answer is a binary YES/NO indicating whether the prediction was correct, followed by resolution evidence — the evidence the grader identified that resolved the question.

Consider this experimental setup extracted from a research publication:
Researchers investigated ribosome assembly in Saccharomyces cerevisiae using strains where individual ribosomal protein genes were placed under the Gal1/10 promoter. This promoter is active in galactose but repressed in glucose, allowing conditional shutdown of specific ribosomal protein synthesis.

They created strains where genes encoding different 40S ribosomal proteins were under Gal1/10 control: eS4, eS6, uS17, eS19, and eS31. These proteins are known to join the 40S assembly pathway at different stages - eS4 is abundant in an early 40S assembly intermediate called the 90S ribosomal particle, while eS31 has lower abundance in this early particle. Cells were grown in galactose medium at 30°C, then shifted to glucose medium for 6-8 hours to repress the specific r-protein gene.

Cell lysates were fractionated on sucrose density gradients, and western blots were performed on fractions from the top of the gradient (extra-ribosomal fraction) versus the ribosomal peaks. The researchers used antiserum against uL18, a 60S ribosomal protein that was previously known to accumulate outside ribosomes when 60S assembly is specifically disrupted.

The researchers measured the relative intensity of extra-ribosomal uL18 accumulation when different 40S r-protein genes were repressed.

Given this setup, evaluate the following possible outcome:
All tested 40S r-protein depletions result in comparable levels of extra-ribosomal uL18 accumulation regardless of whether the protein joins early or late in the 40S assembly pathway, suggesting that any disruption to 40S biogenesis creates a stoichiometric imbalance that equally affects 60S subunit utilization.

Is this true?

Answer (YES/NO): NO